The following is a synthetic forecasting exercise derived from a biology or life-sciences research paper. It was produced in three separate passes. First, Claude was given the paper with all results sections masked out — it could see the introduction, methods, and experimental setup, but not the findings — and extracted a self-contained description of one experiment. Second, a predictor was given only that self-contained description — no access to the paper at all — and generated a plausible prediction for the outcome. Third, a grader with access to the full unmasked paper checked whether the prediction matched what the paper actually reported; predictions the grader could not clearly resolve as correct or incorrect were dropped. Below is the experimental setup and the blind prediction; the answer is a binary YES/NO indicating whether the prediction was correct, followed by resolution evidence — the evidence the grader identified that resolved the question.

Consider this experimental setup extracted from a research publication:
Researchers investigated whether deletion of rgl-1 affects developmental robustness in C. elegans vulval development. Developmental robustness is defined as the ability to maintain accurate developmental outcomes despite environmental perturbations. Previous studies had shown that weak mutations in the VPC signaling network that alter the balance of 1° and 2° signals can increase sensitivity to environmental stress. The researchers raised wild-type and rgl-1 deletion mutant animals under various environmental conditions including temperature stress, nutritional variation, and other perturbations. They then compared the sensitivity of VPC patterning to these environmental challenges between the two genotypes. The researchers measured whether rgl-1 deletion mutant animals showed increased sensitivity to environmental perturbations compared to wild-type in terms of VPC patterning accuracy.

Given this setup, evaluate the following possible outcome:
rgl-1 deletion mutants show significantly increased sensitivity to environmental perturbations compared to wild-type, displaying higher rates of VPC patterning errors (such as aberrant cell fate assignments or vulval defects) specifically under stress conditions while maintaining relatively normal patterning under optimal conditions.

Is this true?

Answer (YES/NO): NO